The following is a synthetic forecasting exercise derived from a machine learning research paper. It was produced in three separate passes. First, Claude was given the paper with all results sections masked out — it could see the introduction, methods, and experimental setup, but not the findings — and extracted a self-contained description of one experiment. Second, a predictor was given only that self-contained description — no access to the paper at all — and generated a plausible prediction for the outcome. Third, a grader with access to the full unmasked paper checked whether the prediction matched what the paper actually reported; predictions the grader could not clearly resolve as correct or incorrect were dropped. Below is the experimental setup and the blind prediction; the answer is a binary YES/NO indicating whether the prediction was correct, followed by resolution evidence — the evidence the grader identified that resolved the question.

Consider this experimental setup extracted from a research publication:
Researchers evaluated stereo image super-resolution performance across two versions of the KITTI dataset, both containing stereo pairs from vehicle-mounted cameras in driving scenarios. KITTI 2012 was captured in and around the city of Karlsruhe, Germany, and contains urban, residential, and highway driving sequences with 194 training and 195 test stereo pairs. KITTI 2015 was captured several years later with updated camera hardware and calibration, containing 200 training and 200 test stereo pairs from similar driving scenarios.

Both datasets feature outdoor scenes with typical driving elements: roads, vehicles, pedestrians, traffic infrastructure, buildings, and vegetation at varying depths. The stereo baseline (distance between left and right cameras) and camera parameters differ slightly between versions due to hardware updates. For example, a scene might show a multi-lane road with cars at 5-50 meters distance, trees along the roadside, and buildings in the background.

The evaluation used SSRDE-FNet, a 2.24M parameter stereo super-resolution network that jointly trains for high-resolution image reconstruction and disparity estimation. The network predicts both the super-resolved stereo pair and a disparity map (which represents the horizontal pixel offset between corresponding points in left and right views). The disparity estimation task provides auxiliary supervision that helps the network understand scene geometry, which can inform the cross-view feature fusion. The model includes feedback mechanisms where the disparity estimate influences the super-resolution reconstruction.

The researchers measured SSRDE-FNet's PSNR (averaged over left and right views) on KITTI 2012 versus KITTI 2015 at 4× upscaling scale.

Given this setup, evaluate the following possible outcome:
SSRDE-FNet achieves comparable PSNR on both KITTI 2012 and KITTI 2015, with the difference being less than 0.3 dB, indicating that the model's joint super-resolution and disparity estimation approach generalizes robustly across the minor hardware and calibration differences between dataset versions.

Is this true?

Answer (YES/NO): YES